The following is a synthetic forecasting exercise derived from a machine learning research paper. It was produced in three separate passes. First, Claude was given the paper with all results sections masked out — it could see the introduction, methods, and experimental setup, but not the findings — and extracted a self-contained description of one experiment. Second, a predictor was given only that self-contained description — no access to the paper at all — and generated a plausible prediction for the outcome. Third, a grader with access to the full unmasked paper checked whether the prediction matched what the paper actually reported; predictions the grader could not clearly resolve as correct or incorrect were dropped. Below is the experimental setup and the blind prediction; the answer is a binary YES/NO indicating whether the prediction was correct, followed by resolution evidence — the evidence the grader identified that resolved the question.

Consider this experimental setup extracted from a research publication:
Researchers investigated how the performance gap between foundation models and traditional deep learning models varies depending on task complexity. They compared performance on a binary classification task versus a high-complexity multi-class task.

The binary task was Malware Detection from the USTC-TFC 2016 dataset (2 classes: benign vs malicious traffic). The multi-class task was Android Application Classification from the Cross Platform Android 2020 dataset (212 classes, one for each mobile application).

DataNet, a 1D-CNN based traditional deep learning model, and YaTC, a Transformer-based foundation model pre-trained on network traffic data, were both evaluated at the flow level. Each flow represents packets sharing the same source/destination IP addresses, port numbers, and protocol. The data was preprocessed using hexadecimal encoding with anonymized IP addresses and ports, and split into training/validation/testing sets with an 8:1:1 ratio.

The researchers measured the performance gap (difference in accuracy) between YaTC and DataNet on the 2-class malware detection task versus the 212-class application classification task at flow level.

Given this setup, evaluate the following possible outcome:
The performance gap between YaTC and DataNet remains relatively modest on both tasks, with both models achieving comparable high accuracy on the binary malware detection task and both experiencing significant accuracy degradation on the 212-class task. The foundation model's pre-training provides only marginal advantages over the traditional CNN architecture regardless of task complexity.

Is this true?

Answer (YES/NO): NO